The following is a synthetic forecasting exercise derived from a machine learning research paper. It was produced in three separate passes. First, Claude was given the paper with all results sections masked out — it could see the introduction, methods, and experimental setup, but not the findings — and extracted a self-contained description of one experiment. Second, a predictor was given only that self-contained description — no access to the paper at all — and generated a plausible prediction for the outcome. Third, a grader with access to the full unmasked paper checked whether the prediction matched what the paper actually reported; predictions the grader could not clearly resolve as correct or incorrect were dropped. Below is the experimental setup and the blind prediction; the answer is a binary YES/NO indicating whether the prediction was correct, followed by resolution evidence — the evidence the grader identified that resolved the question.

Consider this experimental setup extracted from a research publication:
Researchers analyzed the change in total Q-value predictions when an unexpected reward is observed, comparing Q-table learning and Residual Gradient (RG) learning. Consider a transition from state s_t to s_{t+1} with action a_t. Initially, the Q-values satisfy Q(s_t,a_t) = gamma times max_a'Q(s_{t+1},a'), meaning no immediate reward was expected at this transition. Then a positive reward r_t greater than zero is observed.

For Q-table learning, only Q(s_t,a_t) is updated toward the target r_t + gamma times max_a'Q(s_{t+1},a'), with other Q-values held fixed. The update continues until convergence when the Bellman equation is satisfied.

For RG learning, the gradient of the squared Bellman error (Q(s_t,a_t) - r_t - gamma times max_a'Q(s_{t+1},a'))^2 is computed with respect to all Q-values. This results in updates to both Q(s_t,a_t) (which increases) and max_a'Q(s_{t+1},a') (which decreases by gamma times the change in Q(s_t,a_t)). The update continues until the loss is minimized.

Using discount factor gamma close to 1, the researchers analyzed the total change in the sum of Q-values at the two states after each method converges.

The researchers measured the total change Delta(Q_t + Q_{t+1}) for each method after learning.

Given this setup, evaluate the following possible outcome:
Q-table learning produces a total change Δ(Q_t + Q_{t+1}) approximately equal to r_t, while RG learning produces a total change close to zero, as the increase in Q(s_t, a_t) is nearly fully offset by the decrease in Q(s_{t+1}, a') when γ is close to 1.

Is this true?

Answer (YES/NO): YES